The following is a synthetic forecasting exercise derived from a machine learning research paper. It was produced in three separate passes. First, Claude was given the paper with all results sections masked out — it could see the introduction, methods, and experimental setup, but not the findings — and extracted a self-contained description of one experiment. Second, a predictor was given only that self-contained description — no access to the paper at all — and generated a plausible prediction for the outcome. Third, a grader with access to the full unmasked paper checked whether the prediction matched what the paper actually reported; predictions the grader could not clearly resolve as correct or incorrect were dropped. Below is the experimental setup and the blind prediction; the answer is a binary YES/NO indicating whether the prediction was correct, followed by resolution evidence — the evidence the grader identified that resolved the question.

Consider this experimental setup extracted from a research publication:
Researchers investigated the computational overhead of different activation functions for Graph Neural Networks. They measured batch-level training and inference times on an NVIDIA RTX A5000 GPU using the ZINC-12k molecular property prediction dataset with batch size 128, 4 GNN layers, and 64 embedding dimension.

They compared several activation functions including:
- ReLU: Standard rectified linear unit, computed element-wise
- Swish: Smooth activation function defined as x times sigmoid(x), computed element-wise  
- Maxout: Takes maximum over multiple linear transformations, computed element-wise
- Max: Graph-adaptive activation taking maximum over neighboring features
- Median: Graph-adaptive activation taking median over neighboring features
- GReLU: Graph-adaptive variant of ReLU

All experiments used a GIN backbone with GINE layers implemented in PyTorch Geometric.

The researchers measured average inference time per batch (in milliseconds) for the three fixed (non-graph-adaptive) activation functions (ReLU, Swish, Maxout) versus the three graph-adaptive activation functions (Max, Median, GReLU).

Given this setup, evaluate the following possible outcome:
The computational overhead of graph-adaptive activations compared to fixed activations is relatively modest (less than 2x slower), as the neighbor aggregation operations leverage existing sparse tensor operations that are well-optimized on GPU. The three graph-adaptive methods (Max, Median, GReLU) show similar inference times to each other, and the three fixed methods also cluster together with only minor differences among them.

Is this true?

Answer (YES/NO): NO